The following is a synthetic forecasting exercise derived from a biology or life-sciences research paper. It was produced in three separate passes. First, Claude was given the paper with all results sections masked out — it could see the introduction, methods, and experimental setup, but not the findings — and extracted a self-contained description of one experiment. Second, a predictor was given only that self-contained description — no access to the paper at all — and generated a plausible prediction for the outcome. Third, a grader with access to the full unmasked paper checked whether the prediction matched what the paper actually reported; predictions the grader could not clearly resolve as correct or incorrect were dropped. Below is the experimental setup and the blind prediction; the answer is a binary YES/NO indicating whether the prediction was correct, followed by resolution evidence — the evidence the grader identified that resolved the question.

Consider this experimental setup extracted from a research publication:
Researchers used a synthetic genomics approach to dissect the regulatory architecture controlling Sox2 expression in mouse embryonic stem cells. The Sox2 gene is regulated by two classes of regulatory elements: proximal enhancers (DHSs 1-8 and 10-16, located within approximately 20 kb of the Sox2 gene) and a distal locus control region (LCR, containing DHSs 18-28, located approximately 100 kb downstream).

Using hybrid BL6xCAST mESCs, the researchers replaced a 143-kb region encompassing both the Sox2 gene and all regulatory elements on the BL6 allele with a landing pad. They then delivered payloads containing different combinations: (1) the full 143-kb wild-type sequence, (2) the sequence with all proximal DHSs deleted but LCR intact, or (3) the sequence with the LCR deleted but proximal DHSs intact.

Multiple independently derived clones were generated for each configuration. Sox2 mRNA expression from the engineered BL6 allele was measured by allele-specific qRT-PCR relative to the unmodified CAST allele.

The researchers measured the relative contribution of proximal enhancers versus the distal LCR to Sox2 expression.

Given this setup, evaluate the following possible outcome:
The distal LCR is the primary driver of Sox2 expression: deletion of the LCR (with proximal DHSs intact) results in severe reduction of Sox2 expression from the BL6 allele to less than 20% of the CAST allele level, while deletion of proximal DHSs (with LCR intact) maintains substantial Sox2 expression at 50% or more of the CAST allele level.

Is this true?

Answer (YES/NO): YES